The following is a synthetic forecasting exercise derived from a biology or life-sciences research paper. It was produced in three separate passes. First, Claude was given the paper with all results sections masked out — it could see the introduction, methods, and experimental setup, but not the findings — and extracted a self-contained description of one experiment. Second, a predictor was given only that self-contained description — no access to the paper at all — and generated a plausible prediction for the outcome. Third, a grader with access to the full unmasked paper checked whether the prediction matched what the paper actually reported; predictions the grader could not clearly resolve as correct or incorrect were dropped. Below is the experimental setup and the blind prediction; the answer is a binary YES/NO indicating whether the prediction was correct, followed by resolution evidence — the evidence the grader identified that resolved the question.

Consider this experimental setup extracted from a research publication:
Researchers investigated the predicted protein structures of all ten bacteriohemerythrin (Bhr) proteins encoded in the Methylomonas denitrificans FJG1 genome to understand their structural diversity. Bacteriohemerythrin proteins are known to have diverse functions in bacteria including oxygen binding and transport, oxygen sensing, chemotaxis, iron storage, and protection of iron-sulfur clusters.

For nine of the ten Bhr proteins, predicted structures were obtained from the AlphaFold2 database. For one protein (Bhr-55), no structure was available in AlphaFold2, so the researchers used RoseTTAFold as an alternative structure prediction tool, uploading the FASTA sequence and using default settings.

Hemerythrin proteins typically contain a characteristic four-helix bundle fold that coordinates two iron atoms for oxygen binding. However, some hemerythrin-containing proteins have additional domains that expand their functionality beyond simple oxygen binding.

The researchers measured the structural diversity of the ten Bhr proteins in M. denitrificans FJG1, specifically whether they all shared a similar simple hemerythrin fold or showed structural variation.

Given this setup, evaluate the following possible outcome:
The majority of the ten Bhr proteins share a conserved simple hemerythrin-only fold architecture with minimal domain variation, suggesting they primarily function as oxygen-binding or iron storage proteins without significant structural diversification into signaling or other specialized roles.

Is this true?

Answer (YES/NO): NO